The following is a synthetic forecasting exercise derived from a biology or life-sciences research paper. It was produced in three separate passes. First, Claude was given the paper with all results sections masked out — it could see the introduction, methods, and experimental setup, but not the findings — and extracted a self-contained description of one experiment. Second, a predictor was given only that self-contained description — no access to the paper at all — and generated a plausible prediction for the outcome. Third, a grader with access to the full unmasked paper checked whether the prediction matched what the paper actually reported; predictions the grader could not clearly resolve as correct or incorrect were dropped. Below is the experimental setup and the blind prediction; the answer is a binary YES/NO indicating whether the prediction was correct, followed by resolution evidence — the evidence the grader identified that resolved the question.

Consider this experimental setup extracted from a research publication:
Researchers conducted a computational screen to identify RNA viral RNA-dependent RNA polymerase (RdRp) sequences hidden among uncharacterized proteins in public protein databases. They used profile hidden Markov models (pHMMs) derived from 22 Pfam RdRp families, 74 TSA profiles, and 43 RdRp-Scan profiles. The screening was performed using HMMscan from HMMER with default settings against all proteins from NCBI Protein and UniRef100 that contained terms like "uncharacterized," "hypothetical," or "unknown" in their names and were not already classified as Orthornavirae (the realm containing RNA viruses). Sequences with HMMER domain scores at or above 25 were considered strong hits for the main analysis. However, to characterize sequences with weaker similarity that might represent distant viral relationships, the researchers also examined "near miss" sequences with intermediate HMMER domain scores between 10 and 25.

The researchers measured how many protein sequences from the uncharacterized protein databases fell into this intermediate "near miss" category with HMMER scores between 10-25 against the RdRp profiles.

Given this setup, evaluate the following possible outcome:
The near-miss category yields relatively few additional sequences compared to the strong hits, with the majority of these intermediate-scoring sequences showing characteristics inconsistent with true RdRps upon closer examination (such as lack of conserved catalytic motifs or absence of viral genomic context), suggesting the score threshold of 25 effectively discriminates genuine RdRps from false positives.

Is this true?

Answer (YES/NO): NO